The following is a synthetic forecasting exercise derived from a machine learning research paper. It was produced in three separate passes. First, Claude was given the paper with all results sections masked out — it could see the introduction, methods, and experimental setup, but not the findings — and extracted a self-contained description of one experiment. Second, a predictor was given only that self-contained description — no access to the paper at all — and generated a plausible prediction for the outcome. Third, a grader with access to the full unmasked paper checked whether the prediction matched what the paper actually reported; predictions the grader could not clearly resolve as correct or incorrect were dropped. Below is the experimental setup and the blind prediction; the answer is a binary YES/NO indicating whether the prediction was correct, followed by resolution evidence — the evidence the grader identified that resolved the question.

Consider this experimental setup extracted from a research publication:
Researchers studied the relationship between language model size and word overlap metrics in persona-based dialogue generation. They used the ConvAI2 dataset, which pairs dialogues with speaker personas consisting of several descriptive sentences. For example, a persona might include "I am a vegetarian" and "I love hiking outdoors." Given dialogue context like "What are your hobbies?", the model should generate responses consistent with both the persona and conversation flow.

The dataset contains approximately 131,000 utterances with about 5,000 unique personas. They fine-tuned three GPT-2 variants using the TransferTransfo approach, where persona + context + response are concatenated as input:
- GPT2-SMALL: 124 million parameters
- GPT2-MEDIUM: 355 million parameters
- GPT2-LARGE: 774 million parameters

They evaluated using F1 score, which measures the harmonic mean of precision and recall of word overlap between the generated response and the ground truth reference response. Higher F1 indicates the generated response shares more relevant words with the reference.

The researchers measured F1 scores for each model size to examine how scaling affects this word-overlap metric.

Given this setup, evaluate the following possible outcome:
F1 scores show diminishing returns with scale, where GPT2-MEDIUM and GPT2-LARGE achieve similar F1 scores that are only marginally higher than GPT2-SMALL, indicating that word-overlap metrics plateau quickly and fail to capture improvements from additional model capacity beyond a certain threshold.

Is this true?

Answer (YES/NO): NO